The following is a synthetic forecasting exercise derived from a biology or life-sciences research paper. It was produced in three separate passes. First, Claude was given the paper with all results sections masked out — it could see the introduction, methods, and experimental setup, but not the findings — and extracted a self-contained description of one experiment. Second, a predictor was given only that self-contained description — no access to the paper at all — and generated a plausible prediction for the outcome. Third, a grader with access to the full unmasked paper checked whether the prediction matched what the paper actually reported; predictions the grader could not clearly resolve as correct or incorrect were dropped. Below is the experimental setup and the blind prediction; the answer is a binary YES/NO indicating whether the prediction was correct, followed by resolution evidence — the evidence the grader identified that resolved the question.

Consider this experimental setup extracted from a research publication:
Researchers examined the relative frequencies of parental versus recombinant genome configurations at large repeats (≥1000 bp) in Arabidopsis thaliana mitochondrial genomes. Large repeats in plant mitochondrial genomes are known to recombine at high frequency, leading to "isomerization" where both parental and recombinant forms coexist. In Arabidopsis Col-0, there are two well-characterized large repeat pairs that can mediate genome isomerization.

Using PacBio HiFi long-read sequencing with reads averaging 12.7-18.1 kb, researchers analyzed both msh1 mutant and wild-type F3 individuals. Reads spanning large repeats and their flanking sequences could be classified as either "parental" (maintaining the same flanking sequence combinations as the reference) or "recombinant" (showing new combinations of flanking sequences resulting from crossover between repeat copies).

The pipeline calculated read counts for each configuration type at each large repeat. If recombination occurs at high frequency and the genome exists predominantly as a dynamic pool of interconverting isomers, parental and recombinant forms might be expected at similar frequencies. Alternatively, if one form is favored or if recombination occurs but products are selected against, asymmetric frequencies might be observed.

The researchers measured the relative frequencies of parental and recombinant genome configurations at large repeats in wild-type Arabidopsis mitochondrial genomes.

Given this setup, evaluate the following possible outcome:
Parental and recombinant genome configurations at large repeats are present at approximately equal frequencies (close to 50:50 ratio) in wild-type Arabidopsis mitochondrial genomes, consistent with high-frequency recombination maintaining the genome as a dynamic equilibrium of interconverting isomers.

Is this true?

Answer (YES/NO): NO